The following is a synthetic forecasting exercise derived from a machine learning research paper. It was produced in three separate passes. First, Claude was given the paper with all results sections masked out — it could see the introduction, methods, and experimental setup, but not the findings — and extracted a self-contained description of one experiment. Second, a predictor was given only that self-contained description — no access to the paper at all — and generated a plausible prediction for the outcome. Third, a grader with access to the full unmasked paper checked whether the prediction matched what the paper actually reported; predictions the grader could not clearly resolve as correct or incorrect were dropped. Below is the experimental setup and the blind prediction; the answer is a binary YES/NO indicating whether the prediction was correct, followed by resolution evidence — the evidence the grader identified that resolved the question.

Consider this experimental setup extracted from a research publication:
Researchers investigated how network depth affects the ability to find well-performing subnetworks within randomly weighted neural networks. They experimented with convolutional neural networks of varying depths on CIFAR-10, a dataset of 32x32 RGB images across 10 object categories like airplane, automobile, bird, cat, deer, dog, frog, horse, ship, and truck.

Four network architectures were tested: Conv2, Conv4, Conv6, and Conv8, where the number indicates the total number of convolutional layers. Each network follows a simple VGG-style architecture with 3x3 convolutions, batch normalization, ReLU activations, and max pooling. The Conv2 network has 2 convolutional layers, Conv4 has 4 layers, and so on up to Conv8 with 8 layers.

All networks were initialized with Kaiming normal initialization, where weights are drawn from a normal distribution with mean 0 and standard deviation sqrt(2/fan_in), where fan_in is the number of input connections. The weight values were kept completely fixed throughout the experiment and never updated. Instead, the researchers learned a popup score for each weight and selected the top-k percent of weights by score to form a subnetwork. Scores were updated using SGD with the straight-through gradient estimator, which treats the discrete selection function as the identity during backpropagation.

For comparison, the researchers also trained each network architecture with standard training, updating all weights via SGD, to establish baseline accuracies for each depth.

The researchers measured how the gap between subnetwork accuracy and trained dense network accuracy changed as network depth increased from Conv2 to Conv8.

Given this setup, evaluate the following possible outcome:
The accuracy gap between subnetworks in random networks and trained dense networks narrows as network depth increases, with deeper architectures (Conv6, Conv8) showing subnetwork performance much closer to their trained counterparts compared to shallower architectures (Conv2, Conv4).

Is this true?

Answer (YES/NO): YES